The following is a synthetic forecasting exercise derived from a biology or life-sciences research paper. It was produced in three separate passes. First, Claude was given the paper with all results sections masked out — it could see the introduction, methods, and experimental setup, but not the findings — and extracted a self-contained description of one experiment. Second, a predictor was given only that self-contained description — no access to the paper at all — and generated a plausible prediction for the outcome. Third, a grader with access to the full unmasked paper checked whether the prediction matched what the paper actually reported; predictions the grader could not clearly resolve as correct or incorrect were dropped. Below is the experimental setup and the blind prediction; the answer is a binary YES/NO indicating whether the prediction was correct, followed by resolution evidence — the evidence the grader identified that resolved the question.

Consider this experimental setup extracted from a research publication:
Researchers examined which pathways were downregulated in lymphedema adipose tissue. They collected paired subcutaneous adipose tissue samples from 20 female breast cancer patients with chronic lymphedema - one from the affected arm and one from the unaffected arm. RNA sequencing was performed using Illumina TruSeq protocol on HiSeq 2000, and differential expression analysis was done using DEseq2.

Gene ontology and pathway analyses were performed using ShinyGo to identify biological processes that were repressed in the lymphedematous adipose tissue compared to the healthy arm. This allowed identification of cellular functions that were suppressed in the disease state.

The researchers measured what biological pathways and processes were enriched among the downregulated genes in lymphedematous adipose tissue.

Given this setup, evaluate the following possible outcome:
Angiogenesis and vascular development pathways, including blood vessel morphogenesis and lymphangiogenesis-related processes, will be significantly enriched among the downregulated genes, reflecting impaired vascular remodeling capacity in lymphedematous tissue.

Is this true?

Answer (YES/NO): NO